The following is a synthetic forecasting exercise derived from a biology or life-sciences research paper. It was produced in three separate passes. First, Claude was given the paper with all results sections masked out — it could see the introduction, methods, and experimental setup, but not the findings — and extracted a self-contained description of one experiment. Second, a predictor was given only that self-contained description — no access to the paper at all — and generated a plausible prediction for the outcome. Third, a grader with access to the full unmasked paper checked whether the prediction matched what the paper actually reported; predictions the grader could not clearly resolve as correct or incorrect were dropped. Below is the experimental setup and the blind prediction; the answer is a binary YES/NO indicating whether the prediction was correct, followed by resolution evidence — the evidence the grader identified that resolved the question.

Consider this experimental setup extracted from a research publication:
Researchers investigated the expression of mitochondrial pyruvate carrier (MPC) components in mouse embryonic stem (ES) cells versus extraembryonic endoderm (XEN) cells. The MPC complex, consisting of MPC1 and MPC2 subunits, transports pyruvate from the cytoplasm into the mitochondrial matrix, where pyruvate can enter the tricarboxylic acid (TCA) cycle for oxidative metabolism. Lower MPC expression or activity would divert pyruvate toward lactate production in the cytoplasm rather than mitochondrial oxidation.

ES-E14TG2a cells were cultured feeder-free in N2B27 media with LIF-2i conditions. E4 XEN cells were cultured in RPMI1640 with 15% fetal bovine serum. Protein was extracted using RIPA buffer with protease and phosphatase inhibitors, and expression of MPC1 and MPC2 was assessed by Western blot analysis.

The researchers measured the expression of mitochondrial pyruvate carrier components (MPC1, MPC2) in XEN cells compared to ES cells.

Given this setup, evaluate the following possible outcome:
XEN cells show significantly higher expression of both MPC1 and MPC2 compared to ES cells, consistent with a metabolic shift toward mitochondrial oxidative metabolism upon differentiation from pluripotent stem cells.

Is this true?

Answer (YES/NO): NO